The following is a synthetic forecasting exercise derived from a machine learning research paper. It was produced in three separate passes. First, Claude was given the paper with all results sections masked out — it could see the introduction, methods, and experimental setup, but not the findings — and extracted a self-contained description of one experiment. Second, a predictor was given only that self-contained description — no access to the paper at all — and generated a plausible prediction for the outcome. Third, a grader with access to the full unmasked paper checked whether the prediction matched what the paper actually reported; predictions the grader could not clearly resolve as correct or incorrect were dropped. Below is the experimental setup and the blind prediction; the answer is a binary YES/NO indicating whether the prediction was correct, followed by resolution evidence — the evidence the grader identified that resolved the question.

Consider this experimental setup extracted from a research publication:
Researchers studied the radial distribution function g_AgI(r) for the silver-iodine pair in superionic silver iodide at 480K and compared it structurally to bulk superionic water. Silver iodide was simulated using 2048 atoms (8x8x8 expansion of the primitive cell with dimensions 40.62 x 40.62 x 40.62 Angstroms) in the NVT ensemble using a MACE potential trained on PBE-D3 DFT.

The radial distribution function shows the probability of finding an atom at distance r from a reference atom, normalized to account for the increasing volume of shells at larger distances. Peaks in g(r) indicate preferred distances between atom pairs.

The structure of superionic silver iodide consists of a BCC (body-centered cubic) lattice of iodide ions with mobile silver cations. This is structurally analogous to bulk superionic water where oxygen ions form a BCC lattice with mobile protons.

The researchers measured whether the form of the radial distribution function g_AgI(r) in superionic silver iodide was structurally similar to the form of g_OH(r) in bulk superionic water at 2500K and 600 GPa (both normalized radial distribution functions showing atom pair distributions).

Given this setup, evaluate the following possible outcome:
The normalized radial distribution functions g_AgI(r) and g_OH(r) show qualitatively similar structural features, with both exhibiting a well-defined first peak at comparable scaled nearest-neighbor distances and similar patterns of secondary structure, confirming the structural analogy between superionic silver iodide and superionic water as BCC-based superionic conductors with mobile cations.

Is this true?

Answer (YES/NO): YES